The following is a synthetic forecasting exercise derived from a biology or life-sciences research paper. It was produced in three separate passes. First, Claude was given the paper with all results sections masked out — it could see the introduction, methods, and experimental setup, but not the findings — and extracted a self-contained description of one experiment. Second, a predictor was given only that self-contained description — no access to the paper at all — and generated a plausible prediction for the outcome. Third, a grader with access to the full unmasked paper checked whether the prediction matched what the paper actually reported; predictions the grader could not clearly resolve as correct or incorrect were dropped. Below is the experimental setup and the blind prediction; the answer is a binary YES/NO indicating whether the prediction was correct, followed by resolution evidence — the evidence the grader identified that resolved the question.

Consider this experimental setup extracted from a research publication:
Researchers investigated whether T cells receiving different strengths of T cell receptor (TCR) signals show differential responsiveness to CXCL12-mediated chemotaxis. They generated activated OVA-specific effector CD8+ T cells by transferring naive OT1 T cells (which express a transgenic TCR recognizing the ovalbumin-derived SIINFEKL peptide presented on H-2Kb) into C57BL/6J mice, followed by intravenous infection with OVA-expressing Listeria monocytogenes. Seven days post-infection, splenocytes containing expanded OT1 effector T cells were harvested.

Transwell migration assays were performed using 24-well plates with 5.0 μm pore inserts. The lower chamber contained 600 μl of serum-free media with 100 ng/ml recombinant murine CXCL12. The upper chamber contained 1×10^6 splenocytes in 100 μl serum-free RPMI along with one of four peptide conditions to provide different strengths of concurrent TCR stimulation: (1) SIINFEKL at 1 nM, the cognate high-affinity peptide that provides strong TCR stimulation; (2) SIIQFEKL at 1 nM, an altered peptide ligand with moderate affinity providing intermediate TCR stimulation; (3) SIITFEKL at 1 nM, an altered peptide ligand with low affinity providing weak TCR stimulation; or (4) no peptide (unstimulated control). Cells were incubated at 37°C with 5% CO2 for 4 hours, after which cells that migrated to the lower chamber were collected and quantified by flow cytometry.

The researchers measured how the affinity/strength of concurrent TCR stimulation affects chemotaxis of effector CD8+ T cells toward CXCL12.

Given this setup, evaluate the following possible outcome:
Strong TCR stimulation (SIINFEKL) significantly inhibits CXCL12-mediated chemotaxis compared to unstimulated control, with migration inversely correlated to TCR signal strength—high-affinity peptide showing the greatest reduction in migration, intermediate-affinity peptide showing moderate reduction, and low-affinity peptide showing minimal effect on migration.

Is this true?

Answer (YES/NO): NO